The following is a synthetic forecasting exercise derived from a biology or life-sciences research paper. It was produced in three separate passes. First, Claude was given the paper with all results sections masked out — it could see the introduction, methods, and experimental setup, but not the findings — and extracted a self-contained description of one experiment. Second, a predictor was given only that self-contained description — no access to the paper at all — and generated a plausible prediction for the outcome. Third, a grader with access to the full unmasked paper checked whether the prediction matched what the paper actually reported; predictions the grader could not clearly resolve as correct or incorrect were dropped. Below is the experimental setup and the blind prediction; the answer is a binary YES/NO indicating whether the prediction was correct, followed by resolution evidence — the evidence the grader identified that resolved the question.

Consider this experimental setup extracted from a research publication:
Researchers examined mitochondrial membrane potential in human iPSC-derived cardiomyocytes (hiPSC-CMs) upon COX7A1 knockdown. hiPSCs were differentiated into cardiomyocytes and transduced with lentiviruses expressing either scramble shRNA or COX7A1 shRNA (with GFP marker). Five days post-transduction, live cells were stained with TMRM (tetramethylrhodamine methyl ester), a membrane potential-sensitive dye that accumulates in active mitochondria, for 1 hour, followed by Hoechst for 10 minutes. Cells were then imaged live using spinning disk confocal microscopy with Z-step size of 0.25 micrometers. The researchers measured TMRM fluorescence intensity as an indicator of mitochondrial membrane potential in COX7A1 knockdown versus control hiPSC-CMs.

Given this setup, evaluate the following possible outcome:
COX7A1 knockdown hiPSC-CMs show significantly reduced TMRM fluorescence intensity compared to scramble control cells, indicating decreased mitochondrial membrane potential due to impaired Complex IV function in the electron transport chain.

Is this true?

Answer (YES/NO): NO